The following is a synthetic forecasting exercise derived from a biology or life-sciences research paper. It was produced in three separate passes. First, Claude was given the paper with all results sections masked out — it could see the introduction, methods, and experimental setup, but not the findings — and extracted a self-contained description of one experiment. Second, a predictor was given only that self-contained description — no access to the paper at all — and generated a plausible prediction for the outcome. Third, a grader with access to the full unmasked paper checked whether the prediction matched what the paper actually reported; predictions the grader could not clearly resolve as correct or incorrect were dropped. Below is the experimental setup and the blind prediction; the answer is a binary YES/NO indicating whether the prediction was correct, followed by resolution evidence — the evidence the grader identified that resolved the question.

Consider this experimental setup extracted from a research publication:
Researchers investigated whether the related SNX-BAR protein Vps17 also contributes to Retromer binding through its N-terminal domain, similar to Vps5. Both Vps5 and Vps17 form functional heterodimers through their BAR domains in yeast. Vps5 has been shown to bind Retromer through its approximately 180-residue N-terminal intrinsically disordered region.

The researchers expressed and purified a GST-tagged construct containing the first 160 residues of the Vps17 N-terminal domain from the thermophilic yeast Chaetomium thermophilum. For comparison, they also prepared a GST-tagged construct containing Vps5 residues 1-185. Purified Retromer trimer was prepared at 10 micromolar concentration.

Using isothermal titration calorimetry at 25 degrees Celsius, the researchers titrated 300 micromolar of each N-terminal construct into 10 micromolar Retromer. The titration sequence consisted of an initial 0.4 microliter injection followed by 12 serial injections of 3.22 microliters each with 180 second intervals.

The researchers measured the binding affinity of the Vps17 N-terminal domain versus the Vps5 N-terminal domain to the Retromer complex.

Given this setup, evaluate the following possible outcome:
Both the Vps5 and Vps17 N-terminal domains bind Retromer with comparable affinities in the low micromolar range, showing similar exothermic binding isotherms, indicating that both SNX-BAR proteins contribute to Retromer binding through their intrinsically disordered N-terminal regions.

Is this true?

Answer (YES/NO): NO